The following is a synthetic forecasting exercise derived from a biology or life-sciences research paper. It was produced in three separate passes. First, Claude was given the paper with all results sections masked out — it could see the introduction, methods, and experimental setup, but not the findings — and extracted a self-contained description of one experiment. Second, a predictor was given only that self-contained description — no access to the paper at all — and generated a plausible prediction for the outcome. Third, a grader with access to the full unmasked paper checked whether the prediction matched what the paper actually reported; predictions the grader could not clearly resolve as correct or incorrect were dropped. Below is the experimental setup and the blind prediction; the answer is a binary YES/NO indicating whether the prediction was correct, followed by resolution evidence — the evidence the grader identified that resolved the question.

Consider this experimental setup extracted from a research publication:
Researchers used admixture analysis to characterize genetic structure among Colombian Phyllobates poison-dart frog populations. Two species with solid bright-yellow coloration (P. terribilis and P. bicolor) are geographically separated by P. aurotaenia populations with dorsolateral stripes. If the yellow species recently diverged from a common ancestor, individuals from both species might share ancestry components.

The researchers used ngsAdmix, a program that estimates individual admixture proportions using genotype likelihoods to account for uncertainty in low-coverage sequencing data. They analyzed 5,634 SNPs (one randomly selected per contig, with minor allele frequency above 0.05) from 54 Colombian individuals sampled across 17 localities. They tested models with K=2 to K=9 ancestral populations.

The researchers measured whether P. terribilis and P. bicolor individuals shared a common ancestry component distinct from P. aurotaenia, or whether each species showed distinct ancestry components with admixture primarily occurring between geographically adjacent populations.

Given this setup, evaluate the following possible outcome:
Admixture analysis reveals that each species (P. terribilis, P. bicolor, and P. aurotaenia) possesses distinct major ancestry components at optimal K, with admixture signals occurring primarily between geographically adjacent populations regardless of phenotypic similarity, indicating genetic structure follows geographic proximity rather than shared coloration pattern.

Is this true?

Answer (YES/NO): NO